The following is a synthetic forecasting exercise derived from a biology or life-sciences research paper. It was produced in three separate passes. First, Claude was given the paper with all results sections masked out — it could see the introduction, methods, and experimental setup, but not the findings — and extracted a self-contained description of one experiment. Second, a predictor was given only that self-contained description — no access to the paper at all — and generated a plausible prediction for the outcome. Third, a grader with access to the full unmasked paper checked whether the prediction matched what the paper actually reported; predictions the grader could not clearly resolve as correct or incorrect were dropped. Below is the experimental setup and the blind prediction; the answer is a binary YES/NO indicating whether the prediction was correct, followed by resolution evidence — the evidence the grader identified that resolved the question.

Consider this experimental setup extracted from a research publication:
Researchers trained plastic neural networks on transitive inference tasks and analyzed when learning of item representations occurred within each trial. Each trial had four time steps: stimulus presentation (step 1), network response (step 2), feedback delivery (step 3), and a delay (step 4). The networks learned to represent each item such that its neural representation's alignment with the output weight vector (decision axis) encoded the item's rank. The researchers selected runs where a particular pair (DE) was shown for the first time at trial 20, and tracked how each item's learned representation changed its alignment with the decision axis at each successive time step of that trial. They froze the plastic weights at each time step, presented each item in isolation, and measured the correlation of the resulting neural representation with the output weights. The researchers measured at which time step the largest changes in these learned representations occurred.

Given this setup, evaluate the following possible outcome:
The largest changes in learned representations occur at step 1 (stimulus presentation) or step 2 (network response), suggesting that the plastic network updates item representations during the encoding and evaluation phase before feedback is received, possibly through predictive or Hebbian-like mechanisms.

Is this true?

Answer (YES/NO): NO